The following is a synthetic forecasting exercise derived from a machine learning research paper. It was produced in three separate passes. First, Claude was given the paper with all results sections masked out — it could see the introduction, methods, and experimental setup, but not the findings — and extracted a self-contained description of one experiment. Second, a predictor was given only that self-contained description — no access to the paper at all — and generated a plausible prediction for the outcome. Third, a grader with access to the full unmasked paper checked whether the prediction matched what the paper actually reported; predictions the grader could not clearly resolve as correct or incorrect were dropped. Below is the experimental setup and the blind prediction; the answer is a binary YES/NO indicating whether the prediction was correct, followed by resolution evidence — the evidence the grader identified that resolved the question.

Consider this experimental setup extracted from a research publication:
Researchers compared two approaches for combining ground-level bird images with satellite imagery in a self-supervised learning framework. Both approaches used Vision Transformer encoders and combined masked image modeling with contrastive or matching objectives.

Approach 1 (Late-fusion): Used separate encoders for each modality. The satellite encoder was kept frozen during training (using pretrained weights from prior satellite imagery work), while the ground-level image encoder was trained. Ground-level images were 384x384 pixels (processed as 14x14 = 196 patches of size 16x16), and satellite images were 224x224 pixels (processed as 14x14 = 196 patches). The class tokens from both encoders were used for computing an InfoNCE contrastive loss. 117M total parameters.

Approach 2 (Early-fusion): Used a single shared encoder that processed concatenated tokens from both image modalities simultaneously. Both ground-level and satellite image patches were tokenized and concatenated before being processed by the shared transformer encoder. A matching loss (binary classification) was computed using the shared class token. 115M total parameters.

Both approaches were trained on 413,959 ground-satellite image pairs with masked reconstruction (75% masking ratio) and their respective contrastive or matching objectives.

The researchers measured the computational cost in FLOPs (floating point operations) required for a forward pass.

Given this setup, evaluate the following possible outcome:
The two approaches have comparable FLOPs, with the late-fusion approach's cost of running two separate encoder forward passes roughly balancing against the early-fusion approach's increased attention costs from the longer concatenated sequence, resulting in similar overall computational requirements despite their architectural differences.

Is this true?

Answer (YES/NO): NO